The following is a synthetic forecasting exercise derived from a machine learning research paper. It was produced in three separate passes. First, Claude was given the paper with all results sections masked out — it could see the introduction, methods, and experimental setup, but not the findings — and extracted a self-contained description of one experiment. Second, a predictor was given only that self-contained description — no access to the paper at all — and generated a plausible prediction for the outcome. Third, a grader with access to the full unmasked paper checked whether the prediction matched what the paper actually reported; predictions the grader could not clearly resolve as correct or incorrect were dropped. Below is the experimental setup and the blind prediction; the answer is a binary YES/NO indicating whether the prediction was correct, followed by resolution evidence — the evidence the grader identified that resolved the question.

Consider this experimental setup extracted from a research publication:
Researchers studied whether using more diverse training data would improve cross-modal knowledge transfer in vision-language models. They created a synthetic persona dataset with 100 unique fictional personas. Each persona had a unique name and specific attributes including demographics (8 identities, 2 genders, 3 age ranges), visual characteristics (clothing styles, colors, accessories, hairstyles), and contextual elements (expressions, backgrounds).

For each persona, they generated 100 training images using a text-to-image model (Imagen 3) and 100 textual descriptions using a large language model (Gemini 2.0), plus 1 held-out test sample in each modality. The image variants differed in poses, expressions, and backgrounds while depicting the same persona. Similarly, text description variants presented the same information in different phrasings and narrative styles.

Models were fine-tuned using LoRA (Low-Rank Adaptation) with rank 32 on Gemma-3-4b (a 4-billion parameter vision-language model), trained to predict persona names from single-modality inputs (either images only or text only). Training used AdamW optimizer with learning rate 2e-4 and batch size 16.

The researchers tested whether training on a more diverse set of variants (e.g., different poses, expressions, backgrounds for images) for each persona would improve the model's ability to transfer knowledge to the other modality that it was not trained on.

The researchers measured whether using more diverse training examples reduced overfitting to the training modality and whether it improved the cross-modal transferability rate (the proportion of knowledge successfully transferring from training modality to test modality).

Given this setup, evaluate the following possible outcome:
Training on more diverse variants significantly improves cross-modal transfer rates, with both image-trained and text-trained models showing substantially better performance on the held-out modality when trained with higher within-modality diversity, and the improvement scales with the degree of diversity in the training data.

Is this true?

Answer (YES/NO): NO